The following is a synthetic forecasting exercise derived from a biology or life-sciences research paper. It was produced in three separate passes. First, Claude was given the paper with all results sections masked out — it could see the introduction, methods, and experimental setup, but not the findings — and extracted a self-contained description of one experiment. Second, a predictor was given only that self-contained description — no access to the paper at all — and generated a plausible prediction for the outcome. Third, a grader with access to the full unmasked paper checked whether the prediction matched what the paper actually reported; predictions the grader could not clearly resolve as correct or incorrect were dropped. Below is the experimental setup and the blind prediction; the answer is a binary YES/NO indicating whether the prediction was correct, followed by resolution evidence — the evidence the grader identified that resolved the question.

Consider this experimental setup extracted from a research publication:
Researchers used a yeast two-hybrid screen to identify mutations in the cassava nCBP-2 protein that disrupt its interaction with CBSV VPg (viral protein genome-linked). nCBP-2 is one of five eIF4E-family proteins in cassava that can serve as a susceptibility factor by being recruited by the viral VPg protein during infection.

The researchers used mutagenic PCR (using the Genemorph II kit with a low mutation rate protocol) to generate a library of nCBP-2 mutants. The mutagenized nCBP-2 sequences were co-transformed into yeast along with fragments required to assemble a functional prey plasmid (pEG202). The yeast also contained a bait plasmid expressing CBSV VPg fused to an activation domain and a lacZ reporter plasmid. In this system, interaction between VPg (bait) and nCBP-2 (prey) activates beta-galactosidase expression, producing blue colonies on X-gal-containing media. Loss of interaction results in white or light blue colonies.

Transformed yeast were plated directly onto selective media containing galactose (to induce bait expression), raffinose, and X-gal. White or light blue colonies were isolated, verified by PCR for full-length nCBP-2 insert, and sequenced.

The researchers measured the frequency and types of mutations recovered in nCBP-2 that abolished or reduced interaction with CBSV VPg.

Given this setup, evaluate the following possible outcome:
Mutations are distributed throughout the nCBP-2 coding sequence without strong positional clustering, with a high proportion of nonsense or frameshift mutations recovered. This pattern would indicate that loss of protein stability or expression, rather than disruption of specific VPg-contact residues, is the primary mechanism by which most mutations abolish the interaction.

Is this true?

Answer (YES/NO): NO